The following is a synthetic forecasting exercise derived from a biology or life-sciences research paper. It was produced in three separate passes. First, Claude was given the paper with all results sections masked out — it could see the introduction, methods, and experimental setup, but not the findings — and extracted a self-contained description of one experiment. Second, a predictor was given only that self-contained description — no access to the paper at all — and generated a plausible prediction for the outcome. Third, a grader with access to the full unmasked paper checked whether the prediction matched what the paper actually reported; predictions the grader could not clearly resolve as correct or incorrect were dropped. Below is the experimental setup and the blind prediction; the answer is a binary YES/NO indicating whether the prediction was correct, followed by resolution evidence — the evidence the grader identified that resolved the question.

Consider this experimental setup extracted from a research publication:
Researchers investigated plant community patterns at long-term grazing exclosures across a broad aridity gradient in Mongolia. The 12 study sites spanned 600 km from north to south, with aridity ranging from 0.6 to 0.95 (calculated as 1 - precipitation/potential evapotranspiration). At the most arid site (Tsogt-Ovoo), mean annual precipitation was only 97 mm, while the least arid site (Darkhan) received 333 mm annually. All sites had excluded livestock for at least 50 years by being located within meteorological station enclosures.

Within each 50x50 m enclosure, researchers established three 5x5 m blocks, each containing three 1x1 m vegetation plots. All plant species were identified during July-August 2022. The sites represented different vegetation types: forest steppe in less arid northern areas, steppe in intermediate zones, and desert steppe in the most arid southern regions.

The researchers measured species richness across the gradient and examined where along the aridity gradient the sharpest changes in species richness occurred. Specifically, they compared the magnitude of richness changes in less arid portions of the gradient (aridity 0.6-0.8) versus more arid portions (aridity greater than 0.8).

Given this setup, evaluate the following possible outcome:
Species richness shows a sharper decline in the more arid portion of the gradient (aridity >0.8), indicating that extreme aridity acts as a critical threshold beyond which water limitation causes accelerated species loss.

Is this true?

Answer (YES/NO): YES